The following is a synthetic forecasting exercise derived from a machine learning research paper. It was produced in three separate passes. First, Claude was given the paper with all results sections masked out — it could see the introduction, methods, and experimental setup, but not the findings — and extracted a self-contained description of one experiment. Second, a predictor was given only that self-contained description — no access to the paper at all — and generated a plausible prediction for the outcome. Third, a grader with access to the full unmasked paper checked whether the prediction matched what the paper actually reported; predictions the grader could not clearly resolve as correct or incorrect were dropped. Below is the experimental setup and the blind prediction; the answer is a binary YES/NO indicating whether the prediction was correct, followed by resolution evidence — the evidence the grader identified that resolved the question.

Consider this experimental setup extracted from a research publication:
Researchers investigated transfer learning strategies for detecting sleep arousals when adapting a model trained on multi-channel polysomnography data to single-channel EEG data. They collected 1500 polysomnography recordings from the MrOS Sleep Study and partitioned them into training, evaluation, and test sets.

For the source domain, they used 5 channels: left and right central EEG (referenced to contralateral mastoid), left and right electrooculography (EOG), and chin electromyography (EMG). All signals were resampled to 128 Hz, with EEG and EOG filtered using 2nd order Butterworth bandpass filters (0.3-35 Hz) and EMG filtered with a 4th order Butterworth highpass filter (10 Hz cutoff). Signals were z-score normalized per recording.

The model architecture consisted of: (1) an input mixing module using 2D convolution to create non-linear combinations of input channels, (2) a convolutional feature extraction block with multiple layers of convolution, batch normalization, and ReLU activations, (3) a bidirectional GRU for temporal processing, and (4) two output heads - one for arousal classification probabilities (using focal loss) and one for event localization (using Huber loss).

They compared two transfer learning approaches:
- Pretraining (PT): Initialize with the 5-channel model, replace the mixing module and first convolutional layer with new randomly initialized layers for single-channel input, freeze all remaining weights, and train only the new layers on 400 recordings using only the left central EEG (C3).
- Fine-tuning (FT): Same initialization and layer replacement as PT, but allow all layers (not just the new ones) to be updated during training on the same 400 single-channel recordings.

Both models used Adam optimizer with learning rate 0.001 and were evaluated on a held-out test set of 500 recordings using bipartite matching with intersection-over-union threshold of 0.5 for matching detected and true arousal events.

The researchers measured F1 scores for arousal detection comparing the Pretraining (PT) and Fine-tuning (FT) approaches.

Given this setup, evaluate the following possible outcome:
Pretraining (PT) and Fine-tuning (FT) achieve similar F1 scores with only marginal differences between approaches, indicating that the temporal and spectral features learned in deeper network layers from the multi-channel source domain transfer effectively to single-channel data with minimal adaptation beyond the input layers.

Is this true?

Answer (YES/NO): NO